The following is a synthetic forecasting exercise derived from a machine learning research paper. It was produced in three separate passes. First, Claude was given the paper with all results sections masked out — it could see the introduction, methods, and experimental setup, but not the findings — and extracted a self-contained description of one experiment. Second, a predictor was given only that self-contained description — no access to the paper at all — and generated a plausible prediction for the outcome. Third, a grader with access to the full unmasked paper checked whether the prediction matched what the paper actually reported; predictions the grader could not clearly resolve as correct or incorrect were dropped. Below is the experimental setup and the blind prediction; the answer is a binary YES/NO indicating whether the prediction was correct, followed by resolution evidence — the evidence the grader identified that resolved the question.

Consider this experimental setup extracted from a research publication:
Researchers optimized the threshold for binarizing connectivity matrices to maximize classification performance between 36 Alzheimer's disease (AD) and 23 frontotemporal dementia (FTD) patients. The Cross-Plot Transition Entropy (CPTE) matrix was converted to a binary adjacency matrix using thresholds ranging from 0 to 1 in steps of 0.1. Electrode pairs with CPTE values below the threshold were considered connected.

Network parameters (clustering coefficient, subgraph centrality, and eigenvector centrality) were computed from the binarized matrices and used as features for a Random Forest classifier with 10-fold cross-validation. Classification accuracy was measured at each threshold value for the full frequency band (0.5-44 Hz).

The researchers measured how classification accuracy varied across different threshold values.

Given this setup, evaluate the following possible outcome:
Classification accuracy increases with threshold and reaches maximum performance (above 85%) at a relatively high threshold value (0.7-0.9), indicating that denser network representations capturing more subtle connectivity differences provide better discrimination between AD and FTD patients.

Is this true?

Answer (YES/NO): NO